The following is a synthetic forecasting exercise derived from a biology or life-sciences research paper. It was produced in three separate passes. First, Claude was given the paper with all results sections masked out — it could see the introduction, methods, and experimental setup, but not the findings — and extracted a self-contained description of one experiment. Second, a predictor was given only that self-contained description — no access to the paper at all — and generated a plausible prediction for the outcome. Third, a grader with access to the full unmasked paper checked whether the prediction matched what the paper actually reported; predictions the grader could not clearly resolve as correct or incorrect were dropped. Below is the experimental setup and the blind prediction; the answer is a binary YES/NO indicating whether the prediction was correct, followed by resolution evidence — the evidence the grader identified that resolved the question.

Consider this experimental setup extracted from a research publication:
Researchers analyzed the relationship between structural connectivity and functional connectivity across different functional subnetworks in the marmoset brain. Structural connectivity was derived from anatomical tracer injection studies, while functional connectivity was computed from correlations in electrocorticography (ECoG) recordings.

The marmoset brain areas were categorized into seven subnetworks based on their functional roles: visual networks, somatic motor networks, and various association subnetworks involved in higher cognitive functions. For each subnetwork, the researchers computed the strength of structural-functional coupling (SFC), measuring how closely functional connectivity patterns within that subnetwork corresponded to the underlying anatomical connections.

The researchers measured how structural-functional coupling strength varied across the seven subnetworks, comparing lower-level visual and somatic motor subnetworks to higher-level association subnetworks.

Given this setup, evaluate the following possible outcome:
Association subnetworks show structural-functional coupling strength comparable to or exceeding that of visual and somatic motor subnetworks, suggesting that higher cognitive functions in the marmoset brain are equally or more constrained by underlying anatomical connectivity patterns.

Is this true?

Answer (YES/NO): NO